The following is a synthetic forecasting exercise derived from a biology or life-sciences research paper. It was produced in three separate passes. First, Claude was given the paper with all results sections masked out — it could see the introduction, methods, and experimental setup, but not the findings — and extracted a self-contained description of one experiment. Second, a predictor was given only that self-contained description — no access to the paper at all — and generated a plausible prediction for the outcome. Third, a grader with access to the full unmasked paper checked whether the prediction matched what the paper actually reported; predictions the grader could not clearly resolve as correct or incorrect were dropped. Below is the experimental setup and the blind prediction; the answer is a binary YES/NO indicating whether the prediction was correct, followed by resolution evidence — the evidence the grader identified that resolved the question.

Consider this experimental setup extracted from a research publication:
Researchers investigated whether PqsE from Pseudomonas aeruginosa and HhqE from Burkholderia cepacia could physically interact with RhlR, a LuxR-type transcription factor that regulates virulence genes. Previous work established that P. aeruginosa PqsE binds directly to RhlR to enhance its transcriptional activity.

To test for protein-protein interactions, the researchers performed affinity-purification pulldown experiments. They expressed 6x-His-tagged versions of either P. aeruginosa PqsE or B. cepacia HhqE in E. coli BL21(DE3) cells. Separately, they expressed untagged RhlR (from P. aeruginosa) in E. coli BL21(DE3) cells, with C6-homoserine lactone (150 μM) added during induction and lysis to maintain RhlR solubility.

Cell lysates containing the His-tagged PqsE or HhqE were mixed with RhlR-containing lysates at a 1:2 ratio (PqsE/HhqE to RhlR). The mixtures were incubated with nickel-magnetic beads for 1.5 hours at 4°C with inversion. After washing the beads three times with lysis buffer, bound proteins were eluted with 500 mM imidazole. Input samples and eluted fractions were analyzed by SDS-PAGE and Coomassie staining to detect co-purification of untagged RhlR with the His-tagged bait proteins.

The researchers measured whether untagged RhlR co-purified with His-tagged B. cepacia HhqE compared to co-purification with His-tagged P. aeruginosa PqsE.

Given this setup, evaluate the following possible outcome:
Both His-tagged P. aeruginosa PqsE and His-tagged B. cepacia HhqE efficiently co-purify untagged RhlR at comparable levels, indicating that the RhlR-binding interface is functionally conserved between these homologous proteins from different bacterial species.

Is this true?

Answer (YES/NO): NO